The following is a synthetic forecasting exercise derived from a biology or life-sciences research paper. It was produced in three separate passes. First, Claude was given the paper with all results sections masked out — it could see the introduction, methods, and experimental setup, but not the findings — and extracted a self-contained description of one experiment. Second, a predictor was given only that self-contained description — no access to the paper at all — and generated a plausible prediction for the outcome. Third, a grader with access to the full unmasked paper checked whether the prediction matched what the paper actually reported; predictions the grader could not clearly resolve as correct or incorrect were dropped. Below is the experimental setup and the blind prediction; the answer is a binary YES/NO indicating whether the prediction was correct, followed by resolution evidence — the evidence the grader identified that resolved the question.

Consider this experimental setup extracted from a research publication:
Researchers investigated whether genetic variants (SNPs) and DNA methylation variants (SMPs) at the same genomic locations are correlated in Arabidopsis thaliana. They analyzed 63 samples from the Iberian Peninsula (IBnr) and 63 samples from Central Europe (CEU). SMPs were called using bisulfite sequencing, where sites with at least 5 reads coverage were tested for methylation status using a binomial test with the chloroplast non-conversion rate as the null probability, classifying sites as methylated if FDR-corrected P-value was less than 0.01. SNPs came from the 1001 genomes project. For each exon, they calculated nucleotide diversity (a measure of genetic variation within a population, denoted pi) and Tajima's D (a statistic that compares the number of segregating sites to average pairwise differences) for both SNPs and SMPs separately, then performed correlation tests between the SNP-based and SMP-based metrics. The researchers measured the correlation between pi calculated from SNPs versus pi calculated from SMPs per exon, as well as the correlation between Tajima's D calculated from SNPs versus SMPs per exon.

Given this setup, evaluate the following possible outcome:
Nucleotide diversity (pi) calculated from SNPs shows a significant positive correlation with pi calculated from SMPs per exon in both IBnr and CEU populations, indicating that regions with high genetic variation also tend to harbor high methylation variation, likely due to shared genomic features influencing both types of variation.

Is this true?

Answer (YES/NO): NO